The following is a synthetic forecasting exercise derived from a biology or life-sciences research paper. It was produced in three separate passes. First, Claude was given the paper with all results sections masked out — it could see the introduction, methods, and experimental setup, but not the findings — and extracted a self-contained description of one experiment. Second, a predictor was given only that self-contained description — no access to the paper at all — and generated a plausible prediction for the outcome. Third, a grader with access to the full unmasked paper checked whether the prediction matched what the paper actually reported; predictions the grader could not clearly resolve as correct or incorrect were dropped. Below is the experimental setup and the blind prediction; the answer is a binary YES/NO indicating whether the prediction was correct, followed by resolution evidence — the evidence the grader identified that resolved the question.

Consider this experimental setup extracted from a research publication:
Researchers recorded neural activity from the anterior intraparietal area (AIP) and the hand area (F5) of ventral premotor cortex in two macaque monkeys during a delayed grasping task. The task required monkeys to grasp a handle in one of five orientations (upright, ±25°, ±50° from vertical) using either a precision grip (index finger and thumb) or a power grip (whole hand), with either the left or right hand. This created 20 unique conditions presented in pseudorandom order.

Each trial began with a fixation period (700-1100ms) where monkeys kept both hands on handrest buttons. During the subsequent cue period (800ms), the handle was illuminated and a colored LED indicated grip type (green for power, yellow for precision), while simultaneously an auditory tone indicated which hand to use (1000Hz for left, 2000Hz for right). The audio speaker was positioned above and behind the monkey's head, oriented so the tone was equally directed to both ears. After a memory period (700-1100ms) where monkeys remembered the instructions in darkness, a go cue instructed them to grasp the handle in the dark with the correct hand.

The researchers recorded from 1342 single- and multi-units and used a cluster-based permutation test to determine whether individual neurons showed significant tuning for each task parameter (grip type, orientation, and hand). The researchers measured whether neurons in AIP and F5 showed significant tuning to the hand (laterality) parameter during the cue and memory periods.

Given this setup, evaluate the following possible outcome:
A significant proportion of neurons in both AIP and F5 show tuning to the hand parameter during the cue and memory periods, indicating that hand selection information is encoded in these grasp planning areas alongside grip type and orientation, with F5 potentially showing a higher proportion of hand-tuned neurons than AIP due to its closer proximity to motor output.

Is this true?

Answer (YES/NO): NO